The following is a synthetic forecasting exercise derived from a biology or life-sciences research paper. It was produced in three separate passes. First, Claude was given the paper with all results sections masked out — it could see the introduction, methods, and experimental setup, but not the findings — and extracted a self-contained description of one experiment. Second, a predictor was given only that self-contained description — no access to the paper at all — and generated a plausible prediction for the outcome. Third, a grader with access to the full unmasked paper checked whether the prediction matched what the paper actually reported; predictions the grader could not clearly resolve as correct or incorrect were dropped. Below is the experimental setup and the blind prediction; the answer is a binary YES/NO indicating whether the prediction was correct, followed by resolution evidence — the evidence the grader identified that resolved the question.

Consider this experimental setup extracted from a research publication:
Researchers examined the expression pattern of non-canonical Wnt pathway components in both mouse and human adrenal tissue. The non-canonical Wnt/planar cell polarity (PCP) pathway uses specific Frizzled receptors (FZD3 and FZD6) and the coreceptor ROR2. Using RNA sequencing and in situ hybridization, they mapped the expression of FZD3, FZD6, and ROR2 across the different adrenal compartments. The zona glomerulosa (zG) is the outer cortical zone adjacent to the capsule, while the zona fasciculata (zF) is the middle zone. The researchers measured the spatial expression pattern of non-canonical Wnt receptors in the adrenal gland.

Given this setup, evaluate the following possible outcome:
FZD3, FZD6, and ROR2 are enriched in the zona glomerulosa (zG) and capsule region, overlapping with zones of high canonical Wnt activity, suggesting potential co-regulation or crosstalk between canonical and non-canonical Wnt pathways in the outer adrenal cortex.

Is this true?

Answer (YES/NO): NO